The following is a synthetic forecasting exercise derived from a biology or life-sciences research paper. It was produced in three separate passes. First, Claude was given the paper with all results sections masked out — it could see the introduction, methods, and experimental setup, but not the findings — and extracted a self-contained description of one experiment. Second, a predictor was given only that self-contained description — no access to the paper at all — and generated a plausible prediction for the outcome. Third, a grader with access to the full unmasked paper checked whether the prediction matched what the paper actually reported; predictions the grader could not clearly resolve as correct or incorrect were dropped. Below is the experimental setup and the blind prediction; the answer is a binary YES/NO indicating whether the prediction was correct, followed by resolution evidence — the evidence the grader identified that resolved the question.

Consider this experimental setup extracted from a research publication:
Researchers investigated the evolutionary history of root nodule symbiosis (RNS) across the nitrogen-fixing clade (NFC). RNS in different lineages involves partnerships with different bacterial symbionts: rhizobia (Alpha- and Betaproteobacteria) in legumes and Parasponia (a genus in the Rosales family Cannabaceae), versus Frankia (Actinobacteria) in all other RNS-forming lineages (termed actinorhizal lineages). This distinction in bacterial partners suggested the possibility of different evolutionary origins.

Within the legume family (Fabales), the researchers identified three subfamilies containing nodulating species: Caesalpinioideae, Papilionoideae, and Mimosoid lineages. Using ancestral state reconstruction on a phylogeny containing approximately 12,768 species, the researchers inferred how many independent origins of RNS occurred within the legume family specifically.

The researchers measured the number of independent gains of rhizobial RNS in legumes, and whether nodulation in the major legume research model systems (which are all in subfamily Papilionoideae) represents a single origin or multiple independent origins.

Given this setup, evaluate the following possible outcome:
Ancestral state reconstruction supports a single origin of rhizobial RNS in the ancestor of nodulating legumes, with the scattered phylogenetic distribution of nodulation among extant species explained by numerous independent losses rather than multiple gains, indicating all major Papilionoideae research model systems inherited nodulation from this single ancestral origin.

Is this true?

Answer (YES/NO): NO